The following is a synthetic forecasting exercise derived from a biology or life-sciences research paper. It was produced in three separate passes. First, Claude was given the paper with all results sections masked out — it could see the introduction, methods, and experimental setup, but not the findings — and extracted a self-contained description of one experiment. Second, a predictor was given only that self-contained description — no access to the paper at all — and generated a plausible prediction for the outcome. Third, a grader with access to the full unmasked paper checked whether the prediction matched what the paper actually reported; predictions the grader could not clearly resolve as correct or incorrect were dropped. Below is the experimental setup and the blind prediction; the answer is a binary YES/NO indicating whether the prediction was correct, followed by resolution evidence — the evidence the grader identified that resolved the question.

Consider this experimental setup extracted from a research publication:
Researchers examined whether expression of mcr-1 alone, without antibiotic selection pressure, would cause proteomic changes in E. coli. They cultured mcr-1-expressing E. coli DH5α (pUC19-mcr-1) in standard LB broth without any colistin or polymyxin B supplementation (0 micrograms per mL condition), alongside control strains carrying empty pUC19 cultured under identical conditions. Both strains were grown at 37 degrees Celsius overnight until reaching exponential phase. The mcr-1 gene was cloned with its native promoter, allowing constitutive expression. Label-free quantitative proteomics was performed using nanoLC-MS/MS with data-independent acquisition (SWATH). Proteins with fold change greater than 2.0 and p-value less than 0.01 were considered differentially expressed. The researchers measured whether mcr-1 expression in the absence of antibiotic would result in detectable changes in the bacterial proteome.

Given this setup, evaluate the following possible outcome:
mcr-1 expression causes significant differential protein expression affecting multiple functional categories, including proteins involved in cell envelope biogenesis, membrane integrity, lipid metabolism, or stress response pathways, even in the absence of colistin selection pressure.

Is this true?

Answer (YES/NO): YES